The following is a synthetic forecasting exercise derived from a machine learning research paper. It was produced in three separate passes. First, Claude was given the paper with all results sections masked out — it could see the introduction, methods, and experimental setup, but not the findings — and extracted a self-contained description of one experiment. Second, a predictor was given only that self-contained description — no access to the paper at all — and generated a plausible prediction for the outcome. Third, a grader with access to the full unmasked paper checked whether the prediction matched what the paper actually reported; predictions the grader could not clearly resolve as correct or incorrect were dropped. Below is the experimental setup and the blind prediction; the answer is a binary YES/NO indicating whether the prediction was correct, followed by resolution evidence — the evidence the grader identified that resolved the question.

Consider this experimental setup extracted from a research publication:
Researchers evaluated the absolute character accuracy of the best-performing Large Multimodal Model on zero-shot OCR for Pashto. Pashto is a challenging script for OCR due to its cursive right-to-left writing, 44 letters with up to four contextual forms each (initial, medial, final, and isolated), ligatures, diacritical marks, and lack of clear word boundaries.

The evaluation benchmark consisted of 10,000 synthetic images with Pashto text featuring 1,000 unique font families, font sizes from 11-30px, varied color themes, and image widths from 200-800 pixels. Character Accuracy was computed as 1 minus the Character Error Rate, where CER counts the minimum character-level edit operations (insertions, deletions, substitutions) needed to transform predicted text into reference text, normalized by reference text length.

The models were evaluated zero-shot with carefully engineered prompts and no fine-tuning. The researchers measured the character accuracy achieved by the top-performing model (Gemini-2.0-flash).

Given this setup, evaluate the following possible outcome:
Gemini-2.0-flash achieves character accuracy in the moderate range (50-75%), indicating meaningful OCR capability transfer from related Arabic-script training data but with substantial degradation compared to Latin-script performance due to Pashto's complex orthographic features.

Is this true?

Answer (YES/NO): NO